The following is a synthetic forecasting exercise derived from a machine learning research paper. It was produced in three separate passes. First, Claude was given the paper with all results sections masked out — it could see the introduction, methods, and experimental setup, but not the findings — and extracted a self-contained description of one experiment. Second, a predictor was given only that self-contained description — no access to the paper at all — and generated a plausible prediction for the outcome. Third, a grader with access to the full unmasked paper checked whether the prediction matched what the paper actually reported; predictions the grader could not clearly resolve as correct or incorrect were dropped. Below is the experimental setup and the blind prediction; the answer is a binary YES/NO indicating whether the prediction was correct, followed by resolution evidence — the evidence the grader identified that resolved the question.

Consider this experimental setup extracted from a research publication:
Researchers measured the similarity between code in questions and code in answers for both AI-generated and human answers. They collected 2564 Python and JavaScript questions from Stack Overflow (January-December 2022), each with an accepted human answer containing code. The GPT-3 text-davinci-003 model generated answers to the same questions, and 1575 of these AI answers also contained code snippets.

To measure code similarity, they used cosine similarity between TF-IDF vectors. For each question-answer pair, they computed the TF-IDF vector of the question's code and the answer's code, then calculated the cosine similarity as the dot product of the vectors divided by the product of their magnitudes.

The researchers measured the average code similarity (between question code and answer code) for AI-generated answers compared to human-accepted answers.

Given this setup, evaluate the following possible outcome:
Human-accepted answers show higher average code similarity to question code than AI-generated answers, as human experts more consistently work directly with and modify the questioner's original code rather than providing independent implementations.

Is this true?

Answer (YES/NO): NO